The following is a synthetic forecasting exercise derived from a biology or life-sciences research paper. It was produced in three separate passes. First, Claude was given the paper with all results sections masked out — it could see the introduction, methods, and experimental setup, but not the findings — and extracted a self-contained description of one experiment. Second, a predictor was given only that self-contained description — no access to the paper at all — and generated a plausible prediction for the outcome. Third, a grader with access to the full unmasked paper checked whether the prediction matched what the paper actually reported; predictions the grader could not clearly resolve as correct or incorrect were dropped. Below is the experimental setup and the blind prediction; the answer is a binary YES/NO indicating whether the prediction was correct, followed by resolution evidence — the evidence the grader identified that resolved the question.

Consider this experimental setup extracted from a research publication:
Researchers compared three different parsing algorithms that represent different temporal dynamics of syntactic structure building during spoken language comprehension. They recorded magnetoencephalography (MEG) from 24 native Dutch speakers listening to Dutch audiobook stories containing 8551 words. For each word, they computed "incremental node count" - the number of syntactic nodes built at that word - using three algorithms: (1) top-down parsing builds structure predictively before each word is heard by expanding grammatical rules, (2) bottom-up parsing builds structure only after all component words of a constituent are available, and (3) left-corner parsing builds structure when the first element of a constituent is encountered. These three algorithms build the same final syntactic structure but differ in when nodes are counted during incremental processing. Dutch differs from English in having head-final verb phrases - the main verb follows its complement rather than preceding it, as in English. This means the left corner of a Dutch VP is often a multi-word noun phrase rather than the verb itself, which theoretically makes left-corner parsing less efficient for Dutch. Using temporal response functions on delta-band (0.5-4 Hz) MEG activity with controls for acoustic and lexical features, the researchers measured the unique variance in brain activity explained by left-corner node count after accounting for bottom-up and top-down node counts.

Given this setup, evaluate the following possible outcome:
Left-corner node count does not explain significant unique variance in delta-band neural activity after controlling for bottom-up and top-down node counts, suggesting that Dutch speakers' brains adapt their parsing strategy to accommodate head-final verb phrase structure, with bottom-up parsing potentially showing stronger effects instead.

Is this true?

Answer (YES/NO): NO